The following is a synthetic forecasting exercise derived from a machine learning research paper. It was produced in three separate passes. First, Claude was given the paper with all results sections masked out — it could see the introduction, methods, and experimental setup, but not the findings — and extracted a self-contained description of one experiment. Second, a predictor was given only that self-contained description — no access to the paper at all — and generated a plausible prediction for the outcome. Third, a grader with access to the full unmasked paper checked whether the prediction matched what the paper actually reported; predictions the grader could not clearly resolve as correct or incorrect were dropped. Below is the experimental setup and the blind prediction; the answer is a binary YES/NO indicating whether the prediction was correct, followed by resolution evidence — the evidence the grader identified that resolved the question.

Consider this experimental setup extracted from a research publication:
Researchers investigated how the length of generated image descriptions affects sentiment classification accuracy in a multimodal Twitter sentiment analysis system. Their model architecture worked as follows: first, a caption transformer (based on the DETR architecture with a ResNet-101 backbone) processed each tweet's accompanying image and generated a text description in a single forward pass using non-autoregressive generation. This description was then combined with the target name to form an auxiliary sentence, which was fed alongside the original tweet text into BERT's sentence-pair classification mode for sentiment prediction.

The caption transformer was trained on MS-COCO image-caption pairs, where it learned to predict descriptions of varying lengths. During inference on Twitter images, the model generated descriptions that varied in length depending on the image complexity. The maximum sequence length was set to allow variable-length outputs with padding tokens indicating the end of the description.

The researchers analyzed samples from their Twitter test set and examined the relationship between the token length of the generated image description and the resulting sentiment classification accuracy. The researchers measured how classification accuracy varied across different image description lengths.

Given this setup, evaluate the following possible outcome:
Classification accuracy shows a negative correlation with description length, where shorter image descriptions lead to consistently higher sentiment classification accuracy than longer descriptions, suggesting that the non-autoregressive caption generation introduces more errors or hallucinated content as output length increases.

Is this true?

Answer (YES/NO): NO